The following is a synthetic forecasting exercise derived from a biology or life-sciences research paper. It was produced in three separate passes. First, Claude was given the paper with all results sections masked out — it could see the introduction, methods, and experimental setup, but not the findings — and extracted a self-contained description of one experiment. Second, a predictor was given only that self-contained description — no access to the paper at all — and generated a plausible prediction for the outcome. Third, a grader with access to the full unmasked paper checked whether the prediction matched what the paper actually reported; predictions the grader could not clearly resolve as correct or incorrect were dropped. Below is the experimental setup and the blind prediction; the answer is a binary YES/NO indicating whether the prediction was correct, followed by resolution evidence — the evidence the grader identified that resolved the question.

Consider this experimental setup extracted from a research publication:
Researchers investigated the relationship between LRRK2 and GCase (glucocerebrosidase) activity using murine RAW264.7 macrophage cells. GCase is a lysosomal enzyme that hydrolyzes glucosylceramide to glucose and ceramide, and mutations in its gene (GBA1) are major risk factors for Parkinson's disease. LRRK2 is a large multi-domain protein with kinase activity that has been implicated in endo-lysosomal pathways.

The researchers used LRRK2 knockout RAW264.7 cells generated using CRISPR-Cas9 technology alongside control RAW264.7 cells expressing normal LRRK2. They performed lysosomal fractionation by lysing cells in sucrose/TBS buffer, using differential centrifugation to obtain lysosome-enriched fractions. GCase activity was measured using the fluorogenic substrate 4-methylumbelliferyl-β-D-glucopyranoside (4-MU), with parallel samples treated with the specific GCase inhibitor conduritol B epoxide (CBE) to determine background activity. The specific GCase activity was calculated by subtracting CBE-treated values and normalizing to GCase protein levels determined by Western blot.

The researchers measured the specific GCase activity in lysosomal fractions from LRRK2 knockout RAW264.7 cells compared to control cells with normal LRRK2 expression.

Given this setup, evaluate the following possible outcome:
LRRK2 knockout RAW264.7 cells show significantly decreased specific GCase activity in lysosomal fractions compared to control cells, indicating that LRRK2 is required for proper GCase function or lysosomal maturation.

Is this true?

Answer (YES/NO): YES